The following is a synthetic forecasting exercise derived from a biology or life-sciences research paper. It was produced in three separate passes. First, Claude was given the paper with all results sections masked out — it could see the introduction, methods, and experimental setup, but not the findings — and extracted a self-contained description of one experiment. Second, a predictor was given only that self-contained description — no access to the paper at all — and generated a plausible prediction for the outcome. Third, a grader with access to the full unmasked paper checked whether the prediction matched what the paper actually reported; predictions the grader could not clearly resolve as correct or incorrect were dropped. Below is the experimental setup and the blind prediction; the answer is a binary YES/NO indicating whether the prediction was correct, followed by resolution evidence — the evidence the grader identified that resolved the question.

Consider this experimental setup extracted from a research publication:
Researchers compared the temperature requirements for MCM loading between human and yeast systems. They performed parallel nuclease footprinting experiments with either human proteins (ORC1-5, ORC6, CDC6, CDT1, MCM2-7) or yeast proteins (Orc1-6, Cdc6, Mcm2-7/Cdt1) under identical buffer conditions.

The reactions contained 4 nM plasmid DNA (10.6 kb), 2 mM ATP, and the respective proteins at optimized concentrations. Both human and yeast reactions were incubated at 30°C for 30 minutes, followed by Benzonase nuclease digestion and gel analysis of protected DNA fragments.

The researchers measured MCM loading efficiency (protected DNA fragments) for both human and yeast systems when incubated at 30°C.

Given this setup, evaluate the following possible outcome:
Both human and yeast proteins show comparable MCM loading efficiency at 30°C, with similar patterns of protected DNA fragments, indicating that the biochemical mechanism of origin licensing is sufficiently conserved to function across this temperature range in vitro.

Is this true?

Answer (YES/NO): NO